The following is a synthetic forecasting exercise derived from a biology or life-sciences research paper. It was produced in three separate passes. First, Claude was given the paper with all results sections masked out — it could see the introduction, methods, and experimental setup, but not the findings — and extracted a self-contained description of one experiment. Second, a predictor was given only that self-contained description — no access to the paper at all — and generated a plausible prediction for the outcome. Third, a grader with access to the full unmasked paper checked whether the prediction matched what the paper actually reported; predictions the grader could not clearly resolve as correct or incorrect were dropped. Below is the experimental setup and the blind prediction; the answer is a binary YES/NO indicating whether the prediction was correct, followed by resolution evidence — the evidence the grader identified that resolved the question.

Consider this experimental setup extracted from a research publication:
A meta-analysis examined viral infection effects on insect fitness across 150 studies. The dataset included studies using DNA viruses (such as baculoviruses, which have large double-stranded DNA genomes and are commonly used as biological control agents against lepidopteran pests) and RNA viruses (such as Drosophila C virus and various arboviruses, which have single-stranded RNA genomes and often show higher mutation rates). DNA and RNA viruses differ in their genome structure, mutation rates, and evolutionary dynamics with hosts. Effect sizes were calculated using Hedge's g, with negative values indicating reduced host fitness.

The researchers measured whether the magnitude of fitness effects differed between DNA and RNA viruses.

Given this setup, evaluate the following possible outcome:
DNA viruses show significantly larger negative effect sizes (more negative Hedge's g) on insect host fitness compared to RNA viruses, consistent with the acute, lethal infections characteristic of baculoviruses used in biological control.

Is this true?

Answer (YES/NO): YES